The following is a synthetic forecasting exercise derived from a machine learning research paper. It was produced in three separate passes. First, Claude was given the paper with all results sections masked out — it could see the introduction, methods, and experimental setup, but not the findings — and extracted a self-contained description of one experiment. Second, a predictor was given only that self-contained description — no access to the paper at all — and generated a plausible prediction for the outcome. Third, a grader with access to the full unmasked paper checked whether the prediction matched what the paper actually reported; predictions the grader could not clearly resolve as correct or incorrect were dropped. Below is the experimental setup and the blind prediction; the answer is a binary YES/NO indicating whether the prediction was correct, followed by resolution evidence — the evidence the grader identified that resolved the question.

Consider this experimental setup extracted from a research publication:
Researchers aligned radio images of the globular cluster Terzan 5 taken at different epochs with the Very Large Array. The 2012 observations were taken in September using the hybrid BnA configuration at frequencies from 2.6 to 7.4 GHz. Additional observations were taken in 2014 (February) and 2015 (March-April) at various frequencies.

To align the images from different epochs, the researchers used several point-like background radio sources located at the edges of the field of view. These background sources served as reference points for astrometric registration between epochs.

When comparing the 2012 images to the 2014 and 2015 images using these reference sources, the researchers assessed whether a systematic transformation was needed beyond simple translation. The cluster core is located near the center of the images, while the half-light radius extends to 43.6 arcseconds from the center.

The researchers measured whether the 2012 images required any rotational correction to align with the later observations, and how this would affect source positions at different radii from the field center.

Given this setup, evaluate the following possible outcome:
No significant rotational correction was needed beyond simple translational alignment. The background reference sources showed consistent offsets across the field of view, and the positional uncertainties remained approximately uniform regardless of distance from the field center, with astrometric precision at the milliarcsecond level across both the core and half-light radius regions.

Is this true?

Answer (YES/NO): NO